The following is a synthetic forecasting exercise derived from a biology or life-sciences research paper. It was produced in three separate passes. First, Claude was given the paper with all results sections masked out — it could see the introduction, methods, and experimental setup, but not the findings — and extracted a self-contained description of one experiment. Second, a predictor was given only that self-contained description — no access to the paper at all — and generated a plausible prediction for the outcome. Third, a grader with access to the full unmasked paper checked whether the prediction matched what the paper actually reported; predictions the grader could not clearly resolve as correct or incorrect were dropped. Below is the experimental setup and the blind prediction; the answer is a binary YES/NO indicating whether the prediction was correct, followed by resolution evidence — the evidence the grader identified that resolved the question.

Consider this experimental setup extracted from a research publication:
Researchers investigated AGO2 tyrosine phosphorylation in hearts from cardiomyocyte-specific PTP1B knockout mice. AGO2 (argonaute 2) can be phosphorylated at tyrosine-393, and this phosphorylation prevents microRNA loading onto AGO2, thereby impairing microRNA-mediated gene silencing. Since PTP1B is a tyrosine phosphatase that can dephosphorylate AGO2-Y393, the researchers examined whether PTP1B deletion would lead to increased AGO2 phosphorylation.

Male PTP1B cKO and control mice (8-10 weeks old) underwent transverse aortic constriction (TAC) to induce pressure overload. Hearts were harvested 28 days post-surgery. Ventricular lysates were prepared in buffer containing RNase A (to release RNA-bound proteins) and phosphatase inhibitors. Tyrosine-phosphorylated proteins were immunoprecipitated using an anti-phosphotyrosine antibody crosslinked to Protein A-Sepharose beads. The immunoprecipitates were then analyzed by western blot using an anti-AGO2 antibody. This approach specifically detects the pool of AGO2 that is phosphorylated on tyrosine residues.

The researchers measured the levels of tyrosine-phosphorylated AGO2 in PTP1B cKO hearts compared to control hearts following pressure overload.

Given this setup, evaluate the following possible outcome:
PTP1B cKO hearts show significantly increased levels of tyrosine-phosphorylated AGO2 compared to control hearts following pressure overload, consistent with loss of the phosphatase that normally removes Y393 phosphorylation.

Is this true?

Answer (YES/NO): YES